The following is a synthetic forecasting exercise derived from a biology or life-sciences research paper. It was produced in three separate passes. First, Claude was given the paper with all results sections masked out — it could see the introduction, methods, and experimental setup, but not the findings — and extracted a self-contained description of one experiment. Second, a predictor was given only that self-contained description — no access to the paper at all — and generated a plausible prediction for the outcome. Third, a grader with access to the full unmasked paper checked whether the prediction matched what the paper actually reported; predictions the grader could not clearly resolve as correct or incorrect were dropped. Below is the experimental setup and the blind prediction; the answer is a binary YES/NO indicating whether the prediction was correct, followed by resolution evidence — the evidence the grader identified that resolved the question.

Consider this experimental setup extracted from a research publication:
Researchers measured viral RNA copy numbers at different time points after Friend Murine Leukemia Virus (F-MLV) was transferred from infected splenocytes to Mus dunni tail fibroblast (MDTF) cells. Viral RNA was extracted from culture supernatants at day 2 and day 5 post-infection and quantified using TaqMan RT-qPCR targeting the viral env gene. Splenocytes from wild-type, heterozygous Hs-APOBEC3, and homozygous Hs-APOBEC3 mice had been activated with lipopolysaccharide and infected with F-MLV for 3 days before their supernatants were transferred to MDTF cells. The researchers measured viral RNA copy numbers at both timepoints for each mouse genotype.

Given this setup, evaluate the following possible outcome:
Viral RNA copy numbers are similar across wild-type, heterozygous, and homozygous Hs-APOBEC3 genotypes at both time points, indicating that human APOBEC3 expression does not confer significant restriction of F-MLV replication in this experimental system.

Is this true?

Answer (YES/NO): NO